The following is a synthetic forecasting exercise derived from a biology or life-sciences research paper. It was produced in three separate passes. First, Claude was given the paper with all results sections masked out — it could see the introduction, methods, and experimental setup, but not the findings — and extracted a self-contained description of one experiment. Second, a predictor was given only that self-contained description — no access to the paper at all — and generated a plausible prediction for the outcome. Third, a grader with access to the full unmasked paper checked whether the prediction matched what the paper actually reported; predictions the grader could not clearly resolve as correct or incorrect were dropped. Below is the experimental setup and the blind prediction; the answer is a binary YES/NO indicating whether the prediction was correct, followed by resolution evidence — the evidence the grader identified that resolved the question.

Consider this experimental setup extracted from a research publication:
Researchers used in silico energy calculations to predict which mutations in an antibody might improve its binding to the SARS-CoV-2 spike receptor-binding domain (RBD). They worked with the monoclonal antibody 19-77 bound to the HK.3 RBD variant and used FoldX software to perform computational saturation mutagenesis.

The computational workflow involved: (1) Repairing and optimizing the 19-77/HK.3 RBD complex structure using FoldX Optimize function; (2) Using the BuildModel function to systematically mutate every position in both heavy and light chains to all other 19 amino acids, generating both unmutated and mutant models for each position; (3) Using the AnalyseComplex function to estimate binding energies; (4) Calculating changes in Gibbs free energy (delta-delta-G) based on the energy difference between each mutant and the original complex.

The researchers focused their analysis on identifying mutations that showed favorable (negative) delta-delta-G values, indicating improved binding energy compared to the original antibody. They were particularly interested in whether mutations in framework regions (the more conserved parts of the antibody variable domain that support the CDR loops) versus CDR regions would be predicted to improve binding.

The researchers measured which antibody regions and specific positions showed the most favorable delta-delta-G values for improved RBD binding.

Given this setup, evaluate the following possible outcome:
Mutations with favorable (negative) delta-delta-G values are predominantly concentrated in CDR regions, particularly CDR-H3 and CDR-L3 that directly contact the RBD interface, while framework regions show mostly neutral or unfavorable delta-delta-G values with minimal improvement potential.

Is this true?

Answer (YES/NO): NO